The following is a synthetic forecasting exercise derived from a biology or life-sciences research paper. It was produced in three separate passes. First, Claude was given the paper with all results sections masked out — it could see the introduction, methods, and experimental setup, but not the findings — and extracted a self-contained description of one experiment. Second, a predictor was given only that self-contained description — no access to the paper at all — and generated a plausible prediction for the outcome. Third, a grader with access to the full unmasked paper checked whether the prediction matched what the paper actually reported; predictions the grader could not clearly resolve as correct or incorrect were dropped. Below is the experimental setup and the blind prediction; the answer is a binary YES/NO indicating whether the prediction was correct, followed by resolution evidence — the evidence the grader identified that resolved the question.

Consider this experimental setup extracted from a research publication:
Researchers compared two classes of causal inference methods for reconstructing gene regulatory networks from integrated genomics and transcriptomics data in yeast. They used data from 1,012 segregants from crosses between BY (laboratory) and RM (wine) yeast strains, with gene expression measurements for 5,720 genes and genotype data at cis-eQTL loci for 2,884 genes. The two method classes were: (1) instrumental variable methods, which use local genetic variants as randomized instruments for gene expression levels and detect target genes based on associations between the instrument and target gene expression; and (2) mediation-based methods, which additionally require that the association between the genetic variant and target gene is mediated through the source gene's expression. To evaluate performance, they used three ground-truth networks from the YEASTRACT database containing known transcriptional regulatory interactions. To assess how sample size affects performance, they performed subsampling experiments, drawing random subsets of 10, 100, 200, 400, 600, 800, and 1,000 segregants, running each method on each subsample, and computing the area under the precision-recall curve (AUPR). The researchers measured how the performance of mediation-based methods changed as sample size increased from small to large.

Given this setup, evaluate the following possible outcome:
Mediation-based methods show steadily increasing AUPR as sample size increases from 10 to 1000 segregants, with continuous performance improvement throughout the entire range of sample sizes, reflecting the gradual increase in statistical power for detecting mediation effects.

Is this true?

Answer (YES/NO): NO